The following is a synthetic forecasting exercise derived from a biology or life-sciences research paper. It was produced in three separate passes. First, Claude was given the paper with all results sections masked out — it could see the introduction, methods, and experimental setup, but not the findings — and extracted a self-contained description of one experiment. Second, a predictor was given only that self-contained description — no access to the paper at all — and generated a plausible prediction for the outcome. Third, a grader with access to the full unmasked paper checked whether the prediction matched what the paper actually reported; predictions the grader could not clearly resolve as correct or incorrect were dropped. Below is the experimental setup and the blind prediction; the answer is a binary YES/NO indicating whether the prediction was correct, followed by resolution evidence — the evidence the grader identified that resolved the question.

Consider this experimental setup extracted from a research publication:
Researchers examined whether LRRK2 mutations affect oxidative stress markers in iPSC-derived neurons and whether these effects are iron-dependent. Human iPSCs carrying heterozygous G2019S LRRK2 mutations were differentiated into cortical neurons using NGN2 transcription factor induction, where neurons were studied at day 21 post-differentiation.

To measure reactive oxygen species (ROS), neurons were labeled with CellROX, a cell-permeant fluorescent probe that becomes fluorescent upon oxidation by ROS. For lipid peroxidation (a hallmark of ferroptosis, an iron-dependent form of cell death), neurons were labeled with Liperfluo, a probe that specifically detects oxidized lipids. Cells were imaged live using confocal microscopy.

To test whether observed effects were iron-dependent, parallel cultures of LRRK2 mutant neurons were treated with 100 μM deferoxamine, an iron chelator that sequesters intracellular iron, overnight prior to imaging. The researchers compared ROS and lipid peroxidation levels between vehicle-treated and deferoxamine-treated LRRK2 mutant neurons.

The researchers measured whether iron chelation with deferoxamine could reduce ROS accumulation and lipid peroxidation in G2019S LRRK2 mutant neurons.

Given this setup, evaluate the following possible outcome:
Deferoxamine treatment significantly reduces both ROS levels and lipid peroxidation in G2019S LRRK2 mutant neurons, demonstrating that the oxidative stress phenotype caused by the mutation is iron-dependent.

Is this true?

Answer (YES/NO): YES